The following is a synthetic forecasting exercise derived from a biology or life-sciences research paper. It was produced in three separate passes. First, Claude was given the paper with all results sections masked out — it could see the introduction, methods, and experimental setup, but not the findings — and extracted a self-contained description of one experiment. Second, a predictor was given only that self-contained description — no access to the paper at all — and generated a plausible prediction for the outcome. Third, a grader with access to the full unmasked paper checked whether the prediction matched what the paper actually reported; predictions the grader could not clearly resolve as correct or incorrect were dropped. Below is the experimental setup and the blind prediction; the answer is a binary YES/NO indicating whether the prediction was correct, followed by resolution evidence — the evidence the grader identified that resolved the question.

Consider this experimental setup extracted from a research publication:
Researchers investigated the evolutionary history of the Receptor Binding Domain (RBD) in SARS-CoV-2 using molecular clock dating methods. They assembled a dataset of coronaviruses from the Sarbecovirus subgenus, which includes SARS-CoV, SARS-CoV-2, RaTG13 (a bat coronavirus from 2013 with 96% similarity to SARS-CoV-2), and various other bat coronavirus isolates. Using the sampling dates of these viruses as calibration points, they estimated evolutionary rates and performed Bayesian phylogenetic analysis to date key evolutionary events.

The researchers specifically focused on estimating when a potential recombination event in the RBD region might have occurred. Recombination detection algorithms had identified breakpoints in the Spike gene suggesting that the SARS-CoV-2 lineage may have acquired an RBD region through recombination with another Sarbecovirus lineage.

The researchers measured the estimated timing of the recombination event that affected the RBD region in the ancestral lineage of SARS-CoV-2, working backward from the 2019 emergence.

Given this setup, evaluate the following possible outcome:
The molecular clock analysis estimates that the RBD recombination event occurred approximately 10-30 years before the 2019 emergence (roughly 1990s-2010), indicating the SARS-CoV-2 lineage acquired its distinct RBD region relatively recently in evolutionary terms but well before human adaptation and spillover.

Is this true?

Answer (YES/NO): YES